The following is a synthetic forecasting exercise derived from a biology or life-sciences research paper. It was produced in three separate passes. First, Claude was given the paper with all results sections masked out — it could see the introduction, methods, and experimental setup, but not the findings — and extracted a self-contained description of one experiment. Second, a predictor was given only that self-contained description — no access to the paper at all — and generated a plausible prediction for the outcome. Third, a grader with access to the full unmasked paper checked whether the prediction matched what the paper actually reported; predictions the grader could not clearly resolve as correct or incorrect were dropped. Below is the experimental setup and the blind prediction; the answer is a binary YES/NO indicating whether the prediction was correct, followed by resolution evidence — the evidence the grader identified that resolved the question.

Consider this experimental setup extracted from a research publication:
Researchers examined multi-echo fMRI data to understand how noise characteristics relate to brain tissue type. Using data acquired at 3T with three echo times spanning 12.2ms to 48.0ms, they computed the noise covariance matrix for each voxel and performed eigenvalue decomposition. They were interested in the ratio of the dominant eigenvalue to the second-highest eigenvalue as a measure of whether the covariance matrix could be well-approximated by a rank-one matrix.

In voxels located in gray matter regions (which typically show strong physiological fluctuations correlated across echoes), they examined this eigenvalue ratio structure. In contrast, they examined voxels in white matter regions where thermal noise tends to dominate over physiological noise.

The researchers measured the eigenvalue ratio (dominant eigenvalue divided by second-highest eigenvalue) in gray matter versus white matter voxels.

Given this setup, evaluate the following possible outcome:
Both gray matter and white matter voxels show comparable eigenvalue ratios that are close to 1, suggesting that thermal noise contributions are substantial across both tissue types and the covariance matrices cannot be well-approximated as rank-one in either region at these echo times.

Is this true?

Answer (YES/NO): NO